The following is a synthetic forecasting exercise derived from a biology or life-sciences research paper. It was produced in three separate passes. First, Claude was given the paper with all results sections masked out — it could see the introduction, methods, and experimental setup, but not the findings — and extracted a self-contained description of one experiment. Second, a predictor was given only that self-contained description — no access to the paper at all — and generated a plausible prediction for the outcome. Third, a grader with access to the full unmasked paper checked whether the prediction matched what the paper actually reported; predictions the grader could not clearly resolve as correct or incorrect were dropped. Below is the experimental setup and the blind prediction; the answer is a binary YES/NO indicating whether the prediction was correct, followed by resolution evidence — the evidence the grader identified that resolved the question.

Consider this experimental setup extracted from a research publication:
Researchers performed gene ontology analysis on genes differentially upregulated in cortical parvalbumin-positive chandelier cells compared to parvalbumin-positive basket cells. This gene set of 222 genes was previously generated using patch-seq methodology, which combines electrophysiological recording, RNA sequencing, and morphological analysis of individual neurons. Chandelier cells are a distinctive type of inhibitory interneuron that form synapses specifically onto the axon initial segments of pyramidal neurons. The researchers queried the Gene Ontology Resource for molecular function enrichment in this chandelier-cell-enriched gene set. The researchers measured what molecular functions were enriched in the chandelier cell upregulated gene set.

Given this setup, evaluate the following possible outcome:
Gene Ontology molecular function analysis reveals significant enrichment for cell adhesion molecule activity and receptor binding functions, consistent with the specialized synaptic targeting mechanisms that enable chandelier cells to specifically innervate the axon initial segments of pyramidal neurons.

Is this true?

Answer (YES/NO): NO